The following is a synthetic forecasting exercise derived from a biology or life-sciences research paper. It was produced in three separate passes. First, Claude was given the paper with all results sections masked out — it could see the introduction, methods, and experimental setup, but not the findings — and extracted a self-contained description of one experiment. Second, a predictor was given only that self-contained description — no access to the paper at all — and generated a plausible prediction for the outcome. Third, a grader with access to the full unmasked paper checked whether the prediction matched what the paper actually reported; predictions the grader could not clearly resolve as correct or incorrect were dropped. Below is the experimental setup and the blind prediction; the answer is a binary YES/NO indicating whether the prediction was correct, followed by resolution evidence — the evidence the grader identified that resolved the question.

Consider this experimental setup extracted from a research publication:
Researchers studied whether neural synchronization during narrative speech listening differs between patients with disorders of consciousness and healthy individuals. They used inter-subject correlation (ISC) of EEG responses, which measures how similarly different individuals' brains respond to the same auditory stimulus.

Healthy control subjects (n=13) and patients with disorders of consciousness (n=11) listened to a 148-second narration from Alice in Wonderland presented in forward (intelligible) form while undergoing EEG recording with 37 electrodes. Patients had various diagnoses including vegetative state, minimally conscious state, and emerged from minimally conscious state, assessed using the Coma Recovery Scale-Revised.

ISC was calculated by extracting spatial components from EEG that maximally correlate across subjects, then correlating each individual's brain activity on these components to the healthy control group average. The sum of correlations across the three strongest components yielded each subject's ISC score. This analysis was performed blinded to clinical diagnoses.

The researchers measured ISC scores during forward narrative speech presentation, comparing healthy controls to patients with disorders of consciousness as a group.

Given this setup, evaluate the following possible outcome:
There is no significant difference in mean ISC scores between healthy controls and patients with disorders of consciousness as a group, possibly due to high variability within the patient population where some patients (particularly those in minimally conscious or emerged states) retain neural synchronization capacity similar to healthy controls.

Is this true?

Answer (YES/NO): NO